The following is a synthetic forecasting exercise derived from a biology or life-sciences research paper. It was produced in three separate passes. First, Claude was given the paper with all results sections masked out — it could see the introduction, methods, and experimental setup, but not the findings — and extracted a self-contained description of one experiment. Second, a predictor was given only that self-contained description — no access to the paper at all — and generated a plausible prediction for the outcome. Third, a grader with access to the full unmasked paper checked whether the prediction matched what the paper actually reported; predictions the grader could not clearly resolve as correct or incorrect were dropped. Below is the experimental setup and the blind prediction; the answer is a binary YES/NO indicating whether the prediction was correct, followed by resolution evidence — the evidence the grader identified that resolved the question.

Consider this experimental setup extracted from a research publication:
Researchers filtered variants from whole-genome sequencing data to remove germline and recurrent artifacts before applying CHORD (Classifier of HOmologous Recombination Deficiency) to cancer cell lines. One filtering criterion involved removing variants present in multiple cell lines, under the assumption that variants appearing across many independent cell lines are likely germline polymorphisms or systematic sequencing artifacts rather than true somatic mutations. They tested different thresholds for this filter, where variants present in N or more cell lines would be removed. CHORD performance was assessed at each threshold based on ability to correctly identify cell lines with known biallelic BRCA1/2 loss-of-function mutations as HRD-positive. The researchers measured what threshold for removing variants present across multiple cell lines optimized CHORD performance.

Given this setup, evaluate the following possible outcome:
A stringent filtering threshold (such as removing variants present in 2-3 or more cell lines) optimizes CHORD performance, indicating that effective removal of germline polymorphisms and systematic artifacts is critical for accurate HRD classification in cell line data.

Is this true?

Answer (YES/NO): YES